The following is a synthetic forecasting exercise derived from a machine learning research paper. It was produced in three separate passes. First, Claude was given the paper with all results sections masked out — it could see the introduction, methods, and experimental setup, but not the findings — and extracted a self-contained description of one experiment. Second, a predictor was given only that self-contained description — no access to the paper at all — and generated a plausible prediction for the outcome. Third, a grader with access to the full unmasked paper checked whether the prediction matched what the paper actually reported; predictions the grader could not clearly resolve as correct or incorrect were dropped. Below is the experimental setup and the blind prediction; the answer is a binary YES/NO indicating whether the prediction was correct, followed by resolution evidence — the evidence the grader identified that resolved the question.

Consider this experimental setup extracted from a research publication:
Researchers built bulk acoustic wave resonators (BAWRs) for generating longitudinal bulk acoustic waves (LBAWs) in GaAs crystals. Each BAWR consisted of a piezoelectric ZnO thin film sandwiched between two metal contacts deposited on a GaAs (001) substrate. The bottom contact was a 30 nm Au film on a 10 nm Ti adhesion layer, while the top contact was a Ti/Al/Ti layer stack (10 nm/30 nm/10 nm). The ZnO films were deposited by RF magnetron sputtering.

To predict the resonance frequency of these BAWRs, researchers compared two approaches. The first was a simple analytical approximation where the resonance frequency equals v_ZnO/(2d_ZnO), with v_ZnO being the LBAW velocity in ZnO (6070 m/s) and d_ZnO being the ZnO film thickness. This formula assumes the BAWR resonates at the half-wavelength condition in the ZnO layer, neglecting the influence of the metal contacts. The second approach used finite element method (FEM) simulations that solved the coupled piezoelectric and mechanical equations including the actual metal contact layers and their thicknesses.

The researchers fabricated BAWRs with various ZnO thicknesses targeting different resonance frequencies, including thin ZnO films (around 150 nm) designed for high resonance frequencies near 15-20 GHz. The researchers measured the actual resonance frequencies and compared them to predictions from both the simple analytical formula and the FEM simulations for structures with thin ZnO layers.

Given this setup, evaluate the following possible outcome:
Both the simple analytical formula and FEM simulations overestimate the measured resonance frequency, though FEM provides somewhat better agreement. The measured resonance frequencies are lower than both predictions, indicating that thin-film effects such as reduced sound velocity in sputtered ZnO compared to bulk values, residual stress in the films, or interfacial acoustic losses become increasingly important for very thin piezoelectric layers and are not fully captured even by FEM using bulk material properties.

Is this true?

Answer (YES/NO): NO